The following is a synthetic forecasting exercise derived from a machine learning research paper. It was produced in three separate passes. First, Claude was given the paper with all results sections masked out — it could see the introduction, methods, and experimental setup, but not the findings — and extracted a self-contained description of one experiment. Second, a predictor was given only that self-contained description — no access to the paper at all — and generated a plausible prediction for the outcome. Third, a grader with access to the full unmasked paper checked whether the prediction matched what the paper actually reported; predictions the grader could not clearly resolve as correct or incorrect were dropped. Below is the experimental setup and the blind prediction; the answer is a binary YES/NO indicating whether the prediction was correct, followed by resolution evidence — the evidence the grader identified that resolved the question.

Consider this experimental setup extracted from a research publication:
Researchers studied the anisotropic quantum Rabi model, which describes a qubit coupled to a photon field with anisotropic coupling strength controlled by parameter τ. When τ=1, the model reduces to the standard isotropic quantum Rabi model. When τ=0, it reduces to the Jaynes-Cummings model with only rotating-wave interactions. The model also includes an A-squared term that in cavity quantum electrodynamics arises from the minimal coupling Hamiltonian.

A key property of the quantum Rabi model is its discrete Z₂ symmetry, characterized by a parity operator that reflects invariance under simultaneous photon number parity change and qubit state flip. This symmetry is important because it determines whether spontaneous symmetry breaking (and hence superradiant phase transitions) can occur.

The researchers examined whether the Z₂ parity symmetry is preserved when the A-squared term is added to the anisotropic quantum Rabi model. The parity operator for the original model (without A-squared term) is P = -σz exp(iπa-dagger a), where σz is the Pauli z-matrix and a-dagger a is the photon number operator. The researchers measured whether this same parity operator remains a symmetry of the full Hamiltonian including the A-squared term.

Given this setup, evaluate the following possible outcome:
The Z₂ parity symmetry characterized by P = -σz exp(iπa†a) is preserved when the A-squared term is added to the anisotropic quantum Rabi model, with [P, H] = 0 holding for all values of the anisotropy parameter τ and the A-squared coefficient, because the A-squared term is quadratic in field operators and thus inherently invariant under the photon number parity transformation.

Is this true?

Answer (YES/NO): YES